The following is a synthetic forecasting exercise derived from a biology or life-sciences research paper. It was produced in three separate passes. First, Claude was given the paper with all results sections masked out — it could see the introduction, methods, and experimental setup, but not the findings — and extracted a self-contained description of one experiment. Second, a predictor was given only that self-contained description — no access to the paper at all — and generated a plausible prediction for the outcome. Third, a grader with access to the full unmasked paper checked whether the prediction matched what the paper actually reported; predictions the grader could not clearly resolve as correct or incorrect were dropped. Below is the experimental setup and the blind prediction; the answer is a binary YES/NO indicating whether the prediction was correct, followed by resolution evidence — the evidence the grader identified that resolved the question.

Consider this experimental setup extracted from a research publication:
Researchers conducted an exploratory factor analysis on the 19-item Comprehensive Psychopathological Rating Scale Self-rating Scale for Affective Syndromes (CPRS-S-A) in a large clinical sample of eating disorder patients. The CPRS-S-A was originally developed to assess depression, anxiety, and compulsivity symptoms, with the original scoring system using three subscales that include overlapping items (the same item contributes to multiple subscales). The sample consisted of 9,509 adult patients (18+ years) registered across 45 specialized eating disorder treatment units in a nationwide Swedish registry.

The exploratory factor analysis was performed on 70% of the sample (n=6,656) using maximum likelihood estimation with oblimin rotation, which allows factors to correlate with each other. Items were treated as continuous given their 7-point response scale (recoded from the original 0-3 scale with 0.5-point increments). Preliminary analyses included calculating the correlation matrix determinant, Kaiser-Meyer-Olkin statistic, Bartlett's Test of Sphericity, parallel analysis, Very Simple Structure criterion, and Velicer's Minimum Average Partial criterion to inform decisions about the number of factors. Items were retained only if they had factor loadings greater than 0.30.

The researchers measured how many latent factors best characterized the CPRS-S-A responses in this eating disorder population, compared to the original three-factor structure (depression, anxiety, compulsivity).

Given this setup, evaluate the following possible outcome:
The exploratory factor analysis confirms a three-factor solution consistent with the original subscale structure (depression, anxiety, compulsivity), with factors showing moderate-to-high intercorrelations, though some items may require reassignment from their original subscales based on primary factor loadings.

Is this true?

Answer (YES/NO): NO